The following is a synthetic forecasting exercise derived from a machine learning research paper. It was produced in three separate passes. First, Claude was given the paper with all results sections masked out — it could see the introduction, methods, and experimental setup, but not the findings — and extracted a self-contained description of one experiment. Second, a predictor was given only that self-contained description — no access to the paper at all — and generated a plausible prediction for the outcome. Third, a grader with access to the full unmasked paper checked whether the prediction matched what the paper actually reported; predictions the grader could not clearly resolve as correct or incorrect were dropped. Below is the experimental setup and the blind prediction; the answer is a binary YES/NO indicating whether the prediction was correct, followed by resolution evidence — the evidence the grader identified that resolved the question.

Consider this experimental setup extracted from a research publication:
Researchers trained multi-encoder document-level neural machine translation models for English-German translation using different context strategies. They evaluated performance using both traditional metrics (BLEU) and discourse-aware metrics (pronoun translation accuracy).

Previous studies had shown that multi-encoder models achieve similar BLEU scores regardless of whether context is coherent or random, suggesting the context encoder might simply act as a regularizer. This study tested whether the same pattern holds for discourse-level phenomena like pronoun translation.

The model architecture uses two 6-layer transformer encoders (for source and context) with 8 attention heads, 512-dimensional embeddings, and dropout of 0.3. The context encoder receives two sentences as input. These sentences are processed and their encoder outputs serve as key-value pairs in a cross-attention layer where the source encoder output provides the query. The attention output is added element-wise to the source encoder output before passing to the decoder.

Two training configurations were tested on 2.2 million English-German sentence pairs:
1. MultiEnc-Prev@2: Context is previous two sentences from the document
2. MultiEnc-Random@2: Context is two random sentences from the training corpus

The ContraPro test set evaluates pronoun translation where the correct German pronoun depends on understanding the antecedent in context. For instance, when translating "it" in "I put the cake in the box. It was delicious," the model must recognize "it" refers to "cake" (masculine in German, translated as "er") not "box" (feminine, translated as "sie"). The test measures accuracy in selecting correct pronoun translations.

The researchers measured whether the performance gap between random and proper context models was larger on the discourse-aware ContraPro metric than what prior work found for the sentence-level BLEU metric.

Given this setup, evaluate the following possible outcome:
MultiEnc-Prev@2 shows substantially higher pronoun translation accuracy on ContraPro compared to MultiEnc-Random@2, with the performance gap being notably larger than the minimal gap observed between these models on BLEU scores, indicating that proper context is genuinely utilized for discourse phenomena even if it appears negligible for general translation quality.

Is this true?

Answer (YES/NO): NO